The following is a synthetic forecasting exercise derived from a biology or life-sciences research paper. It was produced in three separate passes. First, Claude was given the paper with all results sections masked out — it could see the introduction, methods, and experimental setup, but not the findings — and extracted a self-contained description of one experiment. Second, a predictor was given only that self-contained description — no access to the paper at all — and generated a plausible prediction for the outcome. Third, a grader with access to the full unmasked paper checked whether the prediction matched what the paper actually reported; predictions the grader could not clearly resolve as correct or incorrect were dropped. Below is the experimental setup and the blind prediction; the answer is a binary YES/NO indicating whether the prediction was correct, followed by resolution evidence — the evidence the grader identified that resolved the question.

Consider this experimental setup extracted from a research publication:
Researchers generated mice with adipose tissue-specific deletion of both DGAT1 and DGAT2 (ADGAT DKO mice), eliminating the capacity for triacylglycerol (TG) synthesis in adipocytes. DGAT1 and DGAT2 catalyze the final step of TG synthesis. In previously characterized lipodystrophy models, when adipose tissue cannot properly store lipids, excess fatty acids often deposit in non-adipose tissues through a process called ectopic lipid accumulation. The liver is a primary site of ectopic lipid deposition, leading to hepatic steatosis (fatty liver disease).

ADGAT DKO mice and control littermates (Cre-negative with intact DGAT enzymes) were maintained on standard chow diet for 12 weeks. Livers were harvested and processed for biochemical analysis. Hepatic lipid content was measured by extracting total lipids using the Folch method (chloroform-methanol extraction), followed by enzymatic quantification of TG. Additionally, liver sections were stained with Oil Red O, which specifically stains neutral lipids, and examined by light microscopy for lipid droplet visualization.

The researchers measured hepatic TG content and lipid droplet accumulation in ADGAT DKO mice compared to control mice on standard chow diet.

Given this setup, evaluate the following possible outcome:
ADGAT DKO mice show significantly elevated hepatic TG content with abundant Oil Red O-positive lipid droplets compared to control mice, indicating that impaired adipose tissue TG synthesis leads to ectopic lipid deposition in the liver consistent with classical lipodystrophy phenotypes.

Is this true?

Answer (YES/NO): NO